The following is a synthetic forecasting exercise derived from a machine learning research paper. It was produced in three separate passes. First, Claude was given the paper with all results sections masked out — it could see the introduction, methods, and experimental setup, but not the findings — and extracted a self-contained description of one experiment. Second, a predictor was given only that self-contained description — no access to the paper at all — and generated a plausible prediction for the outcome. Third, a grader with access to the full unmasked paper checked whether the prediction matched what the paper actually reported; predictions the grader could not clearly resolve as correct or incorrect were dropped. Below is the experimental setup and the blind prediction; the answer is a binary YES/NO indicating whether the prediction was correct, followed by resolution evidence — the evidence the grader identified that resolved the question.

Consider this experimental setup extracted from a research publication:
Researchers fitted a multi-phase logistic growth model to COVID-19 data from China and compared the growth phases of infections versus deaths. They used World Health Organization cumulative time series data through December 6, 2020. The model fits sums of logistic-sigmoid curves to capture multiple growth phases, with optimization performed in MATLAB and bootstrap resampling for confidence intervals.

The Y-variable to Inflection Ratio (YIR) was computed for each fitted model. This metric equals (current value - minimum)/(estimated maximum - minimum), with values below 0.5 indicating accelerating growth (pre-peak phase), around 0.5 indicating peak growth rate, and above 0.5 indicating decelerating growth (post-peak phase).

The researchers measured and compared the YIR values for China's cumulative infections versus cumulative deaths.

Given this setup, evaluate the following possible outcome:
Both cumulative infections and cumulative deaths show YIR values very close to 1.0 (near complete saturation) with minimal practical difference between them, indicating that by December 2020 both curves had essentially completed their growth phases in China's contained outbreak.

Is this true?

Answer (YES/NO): NO